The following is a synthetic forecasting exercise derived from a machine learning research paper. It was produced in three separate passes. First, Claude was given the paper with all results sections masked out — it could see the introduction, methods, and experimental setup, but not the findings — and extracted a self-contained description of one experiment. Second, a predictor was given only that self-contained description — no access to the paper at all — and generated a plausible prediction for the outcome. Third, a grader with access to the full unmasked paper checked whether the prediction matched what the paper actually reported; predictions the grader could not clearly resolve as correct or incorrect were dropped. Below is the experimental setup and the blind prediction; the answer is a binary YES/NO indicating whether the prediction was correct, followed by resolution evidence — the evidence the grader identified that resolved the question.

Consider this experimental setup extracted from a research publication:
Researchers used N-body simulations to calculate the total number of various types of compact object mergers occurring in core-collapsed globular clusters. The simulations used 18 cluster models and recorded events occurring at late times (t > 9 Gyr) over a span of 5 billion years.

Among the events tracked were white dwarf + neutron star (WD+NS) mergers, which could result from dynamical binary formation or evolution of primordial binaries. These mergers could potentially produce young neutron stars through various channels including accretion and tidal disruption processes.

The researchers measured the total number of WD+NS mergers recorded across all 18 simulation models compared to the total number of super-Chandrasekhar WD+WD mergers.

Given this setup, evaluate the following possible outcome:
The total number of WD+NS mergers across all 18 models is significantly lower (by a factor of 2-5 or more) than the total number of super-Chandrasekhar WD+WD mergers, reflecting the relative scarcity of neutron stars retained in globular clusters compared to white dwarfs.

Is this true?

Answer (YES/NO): YES